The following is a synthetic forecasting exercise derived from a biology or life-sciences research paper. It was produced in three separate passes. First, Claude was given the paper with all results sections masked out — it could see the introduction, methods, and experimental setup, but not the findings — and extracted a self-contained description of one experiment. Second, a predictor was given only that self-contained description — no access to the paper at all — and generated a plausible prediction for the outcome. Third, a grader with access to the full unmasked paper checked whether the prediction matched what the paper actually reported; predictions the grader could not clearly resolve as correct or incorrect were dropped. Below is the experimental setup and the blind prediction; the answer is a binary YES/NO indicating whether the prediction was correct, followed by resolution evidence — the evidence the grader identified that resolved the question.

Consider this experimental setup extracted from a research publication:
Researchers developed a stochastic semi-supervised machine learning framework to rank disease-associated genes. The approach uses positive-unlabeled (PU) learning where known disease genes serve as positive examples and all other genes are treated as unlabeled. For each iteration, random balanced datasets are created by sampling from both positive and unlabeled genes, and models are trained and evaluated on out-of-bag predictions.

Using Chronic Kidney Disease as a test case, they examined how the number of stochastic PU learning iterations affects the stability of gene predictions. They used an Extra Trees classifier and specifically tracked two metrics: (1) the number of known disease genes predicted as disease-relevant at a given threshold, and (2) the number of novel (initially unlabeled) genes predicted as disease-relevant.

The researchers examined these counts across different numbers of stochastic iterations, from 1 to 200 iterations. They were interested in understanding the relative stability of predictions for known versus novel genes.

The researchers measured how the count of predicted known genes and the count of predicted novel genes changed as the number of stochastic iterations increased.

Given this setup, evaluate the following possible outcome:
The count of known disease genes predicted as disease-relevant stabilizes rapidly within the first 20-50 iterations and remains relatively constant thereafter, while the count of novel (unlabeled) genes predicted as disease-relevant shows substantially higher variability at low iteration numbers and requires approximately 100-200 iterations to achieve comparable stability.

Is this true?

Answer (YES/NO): NO